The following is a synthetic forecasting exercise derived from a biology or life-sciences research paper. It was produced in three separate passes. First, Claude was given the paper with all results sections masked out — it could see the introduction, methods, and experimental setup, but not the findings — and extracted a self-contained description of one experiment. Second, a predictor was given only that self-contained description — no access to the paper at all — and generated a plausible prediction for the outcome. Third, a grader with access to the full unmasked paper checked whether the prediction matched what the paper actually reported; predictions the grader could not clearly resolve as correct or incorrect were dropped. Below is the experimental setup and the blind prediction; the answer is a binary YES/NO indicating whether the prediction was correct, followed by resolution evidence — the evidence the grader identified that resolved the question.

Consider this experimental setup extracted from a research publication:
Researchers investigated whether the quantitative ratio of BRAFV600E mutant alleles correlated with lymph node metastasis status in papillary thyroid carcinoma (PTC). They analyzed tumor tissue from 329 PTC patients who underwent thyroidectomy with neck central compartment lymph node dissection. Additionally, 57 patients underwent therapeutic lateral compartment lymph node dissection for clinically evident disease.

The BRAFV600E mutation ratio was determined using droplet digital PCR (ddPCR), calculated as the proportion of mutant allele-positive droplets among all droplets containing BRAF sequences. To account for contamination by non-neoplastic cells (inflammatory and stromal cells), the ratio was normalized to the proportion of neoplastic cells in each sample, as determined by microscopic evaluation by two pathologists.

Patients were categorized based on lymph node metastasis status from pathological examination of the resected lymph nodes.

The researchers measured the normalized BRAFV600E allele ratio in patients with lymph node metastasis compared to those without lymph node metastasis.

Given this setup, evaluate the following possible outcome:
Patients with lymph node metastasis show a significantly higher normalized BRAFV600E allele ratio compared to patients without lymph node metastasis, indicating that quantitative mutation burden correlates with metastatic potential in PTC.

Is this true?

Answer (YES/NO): YES